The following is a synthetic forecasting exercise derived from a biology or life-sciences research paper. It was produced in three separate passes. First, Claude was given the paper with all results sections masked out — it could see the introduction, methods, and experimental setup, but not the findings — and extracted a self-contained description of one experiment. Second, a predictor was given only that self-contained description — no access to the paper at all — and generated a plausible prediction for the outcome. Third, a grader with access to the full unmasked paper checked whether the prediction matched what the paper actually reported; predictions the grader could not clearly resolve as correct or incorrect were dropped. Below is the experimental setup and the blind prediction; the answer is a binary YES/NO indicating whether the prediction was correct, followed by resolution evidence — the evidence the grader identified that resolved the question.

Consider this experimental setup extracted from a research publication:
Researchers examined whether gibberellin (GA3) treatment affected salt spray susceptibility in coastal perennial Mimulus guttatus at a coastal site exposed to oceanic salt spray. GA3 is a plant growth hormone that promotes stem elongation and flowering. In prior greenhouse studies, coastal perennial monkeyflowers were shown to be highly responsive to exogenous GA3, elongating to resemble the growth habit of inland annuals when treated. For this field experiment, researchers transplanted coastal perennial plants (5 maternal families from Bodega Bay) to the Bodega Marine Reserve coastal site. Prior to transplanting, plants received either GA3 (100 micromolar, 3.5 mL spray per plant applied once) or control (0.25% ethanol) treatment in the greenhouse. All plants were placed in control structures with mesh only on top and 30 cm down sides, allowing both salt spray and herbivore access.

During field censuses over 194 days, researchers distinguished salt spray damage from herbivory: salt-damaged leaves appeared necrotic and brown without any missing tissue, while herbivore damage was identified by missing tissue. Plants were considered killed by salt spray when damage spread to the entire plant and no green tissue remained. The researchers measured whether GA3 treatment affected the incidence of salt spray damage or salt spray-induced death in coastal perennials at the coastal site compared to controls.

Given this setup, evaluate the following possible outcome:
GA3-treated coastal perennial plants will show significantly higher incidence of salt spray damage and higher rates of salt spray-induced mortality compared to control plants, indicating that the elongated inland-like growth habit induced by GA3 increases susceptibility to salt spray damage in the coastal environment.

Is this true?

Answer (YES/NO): YES